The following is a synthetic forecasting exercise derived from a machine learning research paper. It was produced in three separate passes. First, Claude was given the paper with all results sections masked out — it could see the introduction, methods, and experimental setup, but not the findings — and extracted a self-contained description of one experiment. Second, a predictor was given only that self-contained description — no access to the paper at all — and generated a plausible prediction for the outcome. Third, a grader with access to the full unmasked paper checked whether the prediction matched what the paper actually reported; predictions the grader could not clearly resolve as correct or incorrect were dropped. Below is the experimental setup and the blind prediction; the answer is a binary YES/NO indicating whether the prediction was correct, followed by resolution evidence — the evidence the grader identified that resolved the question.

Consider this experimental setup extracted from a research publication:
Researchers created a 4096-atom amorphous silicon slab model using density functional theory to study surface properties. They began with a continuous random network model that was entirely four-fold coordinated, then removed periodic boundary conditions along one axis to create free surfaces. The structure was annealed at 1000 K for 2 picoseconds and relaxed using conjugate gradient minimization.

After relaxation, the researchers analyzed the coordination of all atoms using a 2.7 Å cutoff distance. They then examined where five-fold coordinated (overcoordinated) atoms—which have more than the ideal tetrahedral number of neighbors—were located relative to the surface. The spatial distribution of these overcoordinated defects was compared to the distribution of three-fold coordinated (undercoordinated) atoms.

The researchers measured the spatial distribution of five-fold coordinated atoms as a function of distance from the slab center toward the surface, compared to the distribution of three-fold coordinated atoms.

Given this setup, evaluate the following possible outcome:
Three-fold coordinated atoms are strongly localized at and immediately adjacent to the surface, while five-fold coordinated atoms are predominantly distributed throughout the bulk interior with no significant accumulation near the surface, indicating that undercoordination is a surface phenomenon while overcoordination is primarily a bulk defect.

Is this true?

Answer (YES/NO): NO